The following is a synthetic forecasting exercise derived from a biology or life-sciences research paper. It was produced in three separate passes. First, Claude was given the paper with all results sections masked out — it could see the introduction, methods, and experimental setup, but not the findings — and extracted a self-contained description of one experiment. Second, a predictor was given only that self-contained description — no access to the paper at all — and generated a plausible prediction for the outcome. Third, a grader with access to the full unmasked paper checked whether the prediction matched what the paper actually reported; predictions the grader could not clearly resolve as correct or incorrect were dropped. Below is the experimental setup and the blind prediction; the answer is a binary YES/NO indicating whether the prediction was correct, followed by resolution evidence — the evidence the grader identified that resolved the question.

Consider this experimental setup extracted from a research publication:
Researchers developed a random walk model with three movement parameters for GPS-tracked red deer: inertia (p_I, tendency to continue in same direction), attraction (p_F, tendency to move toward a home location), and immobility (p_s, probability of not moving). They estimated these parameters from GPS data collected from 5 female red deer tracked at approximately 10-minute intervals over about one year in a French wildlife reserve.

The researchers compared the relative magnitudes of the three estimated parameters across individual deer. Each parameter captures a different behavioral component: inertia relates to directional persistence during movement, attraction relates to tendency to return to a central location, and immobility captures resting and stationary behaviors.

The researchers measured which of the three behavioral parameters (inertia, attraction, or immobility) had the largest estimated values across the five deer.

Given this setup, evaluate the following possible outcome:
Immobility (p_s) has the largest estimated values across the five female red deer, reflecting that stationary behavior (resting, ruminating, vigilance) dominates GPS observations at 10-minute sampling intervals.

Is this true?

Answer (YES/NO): YES